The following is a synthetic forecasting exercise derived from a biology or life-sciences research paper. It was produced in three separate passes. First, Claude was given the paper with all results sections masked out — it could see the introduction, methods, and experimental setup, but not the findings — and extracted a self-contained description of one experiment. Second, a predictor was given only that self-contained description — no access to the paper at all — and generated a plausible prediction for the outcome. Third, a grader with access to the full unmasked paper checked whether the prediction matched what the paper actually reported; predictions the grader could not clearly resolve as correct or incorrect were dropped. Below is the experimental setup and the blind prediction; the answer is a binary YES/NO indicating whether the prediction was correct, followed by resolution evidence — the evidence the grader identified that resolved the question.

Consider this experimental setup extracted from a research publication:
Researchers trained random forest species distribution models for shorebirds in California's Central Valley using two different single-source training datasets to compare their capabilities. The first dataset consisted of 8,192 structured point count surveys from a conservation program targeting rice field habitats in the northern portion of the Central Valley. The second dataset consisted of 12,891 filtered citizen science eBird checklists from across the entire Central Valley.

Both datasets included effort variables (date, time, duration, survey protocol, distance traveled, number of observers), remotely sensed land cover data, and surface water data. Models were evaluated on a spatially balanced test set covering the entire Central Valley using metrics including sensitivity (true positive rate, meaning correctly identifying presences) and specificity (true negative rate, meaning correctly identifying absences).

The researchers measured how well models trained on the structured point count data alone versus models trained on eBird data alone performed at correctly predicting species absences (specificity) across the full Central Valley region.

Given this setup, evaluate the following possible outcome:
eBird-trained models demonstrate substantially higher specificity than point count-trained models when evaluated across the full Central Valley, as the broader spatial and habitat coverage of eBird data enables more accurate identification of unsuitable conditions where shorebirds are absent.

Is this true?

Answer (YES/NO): YES